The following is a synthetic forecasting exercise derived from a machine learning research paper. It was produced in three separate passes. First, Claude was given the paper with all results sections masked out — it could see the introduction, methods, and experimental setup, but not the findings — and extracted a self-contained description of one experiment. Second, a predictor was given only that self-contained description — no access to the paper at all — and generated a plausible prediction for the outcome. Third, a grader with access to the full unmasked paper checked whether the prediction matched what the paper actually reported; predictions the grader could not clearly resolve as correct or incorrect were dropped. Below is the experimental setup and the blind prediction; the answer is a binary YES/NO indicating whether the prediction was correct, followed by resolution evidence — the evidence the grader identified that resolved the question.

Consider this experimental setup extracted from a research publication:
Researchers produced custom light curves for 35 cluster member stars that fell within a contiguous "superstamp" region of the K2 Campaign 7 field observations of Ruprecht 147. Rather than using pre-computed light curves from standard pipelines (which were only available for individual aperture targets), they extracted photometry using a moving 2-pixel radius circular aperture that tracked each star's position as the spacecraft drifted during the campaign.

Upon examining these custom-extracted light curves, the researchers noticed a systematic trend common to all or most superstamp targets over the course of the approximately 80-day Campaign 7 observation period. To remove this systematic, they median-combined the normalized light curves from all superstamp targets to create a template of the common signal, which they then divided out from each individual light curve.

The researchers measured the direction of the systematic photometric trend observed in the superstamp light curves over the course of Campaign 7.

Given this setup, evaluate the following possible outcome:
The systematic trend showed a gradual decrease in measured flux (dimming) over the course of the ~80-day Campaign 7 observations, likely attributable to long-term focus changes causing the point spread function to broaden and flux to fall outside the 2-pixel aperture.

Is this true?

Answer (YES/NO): NO